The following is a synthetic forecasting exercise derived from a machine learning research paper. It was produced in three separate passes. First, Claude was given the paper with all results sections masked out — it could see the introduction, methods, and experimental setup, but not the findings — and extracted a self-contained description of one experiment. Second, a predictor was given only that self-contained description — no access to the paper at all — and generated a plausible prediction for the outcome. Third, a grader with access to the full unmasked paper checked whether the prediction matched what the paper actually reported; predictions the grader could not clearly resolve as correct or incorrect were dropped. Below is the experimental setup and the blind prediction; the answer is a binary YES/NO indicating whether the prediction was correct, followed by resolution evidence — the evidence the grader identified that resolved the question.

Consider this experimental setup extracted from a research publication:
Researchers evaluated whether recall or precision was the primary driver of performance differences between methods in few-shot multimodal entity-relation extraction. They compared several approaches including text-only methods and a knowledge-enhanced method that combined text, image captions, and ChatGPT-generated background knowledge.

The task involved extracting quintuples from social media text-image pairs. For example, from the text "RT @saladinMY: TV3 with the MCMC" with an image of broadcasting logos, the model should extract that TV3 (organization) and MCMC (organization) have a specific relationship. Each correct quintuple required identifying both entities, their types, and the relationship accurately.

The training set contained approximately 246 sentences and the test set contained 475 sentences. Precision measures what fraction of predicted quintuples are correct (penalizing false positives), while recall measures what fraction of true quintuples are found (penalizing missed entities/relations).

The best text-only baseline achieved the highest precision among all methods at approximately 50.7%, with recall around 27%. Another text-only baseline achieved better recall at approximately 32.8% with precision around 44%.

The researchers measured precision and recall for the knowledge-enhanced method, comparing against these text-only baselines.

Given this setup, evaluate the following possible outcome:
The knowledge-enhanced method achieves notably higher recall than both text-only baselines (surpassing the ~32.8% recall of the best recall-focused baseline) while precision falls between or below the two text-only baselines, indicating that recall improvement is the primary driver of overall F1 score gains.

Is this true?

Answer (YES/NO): YES